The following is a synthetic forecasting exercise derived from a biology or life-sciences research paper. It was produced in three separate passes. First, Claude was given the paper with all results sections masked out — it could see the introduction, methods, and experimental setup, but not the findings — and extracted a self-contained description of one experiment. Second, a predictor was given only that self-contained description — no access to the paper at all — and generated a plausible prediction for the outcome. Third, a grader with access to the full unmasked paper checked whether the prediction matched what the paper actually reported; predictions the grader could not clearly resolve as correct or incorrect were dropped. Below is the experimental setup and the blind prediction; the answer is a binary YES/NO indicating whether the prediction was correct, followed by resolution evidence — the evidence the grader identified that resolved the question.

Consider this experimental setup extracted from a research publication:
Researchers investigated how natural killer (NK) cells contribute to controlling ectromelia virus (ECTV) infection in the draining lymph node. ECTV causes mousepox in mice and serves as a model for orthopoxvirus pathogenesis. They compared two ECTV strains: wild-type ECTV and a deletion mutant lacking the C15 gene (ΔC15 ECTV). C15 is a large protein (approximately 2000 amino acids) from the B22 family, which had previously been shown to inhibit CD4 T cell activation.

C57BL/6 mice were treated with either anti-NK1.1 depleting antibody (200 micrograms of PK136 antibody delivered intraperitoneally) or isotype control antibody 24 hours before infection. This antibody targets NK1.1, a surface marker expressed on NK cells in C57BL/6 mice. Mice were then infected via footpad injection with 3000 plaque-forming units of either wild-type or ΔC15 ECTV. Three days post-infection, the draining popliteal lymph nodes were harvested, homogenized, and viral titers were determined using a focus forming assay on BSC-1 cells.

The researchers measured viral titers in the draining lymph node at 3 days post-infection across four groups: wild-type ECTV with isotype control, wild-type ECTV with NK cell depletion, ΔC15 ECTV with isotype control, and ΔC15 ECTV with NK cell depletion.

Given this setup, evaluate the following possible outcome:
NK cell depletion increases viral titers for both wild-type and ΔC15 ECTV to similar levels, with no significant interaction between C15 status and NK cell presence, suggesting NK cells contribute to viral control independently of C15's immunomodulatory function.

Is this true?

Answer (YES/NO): NO